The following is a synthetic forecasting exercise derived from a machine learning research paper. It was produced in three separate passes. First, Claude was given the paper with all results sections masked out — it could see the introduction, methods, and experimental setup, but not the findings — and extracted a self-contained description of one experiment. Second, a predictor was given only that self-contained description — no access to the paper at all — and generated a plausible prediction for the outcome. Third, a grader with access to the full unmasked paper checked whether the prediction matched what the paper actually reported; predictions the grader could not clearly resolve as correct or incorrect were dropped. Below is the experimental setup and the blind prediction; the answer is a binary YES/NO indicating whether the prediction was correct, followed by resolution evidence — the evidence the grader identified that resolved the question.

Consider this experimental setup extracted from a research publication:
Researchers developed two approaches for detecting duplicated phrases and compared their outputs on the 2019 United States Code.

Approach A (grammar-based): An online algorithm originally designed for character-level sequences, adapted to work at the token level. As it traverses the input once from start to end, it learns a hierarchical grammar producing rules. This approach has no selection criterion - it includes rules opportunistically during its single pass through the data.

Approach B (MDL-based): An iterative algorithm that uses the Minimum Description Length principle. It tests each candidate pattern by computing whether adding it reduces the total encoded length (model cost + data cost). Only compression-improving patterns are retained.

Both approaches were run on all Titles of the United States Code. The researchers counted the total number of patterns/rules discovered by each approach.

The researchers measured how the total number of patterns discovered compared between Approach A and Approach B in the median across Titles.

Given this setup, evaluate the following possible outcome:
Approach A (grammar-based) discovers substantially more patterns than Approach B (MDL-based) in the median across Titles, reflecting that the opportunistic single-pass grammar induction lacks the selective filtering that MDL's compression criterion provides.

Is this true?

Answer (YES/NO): YES